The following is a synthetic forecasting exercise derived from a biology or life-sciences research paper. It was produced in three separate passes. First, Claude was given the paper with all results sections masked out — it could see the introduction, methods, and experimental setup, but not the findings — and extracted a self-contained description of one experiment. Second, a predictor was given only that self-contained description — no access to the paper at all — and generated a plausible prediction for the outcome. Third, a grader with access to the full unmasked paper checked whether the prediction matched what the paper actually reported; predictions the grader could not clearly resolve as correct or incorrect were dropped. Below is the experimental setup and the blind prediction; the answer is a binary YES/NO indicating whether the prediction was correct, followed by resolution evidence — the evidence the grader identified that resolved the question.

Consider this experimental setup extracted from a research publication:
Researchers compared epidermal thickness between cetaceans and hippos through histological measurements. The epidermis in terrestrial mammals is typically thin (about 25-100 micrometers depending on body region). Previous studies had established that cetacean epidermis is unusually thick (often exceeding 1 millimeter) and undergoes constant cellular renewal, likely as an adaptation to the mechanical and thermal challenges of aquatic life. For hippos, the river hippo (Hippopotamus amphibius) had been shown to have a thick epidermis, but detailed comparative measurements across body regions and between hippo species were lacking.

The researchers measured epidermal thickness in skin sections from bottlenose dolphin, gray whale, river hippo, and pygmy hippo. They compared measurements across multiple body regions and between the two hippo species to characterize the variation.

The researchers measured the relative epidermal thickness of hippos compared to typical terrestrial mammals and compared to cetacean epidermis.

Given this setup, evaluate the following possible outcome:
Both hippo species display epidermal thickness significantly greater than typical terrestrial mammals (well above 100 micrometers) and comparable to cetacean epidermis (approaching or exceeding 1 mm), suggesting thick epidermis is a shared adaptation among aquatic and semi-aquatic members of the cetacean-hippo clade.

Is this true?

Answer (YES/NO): NO